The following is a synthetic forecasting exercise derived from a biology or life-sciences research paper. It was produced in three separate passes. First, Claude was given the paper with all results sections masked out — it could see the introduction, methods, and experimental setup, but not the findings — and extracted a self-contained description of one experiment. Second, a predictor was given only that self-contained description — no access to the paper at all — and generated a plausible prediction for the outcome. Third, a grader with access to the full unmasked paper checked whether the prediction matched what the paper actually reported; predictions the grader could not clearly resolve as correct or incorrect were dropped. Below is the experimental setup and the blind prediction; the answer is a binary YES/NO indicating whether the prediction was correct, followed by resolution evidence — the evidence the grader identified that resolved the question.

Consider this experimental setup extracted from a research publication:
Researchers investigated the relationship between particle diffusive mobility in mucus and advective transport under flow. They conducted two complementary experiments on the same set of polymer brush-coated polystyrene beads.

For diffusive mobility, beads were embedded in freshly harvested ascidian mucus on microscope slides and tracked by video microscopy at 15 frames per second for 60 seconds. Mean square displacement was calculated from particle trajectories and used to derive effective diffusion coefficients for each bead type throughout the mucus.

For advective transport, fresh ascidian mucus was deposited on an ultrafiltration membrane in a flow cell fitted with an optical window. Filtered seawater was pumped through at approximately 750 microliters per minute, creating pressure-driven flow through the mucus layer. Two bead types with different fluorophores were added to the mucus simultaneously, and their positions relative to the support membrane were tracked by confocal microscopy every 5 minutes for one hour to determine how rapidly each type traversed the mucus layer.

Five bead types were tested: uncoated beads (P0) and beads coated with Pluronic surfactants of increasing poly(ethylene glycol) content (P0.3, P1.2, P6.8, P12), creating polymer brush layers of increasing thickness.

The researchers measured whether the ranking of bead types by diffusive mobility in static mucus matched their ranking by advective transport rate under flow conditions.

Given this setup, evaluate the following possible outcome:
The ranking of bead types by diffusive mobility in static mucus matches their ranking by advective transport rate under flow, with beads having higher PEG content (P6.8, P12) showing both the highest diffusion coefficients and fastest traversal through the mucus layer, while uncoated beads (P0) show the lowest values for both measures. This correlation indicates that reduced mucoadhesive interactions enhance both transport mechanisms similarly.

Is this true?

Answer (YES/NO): NO